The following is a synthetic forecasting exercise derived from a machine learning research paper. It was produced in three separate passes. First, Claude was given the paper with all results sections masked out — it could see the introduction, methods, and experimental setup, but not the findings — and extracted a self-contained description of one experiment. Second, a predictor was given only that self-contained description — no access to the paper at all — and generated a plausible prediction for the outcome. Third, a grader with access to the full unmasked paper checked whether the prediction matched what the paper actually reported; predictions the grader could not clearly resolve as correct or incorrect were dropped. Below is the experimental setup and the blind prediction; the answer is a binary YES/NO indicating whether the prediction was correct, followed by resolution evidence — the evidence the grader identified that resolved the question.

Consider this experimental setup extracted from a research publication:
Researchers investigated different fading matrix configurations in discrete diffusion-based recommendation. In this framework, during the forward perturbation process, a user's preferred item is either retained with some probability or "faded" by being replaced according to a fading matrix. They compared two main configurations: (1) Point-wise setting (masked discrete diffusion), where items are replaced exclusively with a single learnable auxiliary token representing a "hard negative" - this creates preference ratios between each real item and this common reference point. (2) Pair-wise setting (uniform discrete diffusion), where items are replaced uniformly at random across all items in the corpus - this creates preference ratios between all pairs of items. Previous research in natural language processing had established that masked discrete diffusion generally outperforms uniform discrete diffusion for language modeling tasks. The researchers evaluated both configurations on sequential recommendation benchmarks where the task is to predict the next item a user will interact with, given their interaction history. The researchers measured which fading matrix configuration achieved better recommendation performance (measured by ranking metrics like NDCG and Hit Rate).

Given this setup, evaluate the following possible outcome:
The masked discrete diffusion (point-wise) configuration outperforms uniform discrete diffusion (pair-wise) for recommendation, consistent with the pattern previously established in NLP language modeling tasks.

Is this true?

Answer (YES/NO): NO